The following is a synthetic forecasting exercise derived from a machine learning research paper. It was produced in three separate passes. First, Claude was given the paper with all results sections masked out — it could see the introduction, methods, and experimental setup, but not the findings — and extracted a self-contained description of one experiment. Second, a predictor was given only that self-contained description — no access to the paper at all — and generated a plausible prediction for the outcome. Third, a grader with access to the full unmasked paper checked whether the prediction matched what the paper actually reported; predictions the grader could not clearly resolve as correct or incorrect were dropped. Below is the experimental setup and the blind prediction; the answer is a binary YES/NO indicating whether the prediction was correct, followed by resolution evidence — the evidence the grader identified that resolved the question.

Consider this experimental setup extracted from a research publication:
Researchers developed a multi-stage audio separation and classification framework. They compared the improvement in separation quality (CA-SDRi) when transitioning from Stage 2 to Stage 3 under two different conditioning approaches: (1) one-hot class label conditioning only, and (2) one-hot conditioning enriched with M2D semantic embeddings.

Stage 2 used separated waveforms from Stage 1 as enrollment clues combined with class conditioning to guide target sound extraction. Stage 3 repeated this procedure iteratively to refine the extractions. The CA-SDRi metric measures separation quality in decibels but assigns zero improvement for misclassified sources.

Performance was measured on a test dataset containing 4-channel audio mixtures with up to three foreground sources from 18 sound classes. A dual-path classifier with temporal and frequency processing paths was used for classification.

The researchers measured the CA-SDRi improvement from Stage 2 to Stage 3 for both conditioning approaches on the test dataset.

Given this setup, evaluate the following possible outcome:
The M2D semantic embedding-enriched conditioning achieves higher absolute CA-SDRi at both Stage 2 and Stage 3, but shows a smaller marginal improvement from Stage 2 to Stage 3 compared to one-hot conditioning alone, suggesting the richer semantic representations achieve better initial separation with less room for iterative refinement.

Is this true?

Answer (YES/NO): NO